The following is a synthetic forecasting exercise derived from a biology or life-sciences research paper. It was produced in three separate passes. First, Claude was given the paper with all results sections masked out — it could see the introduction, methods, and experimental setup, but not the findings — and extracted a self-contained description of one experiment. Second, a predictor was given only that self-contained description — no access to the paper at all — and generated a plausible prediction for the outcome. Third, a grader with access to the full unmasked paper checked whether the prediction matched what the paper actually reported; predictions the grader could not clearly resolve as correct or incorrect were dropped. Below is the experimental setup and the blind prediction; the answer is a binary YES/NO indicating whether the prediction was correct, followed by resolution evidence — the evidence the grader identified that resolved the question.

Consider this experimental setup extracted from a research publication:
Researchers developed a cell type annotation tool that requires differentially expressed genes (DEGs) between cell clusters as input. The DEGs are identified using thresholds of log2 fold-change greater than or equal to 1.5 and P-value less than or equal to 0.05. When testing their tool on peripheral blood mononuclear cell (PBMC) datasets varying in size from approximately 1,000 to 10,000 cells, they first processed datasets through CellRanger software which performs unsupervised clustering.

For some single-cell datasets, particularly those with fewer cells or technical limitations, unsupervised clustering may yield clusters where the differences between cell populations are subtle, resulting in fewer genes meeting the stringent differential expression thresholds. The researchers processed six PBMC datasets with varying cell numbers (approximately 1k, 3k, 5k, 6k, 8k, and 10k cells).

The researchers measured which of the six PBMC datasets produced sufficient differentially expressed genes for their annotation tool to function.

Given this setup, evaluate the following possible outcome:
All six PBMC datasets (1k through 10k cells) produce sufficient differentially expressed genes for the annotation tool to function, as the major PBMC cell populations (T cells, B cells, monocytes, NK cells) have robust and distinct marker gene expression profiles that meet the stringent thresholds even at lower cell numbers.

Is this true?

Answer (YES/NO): NO